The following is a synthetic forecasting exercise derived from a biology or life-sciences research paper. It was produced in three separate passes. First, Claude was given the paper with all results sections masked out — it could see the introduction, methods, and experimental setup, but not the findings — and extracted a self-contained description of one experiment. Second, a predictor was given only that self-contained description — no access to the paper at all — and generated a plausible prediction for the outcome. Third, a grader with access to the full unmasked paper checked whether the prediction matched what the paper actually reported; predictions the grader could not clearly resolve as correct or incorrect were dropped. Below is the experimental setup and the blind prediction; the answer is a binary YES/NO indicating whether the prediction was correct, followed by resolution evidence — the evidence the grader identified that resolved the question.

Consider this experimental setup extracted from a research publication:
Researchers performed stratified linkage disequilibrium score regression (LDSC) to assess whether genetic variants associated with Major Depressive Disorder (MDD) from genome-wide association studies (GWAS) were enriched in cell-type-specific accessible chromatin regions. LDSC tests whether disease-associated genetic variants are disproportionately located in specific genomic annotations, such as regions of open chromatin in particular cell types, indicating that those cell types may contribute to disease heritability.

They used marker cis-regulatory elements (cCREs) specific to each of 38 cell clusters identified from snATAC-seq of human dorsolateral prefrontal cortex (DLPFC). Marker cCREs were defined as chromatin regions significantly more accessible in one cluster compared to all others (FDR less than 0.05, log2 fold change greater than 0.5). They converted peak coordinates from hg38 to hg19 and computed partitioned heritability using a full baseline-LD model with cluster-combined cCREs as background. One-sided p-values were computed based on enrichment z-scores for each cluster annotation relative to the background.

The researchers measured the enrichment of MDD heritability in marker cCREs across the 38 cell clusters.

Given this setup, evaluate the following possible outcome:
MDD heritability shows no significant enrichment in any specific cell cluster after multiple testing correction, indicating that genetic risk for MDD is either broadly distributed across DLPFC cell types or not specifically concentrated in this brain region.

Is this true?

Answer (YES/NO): NO